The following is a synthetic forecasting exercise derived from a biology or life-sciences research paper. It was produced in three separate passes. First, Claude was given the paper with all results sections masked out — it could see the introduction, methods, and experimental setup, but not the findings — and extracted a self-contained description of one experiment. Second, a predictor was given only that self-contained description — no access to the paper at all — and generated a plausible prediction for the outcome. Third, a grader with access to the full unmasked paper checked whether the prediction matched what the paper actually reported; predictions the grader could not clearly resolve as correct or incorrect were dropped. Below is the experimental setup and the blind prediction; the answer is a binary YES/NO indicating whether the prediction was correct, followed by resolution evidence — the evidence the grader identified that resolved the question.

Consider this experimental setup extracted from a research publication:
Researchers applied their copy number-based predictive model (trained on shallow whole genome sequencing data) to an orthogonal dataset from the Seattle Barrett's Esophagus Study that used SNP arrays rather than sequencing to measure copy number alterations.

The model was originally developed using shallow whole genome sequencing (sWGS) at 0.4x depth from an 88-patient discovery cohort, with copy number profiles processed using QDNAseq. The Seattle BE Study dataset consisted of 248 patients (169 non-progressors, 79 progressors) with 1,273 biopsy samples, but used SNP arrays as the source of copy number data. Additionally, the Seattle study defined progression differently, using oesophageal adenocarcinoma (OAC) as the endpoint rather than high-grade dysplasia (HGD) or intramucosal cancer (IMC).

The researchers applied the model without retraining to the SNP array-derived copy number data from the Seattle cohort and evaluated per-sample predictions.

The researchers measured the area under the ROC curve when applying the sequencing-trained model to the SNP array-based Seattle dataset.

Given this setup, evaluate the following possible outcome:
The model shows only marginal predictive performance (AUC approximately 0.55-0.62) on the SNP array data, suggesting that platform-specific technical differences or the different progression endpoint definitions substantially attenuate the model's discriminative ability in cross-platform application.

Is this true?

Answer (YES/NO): NO